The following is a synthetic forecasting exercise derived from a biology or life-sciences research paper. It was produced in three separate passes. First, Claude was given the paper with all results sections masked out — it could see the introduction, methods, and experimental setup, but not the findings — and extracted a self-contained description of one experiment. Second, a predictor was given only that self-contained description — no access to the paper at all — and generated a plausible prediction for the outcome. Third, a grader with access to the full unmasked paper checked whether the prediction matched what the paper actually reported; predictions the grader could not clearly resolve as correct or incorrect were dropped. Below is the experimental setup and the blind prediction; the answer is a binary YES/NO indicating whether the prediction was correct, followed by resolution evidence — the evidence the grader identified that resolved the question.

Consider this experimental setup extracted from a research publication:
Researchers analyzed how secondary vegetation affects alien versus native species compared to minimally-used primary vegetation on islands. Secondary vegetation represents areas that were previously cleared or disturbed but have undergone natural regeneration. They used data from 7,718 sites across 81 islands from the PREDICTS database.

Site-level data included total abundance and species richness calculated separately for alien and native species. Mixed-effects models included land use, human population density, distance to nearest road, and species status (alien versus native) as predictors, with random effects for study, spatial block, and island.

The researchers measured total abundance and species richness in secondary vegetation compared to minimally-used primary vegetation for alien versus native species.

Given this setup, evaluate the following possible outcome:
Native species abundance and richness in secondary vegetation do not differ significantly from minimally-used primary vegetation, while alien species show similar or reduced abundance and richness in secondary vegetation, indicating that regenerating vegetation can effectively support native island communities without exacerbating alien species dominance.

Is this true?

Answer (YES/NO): NO